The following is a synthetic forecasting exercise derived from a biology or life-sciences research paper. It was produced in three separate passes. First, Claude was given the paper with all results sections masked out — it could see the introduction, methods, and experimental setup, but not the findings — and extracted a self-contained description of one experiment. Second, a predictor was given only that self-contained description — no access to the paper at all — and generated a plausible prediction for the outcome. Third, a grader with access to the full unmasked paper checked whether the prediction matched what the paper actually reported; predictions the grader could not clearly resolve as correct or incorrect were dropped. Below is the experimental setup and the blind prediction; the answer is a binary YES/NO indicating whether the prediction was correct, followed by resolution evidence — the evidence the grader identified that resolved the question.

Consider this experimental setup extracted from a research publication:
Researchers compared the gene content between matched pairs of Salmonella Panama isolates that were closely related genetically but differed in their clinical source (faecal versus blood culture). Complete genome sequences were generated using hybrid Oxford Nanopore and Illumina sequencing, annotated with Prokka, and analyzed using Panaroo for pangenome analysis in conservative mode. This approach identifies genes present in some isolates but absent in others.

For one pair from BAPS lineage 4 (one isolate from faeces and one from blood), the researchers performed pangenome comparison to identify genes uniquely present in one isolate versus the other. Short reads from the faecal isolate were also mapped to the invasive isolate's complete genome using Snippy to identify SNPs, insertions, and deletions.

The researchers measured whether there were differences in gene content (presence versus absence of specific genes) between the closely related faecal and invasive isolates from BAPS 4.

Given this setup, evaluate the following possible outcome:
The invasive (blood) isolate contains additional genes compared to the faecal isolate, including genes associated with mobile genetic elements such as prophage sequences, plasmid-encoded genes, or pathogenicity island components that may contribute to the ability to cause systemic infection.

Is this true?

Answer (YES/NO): NO